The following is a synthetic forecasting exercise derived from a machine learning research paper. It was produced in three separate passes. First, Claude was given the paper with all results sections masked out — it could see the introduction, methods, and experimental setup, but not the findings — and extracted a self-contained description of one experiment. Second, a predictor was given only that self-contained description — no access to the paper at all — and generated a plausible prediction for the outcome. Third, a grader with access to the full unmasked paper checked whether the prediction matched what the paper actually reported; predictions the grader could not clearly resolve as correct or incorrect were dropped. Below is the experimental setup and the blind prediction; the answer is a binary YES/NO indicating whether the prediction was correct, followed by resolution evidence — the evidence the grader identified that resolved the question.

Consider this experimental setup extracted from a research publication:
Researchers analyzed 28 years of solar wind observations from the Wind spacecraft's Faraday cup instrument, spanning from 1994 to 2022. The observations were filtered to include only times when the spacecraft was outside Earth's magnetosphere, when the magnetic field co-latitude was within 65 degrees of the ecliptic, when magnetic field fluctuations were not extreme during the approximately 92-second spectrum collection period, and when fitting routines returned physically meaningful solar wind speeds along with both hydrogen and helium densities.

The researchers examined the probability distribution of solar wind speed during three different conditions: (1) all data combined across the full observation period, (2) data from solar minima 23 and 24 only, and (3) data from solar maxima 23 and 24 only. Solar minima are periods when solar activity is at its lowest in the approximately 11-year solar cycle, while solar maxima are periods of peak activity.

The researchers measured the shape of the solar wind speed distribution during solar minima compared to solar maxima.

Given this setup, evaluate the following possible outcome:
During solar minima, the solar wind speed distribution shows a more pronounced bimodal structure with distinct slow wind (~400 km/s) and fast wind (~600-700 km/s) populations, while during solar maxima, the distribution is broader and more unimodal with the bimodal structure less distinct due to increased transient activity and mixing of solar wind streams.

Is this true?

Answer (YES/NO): NO